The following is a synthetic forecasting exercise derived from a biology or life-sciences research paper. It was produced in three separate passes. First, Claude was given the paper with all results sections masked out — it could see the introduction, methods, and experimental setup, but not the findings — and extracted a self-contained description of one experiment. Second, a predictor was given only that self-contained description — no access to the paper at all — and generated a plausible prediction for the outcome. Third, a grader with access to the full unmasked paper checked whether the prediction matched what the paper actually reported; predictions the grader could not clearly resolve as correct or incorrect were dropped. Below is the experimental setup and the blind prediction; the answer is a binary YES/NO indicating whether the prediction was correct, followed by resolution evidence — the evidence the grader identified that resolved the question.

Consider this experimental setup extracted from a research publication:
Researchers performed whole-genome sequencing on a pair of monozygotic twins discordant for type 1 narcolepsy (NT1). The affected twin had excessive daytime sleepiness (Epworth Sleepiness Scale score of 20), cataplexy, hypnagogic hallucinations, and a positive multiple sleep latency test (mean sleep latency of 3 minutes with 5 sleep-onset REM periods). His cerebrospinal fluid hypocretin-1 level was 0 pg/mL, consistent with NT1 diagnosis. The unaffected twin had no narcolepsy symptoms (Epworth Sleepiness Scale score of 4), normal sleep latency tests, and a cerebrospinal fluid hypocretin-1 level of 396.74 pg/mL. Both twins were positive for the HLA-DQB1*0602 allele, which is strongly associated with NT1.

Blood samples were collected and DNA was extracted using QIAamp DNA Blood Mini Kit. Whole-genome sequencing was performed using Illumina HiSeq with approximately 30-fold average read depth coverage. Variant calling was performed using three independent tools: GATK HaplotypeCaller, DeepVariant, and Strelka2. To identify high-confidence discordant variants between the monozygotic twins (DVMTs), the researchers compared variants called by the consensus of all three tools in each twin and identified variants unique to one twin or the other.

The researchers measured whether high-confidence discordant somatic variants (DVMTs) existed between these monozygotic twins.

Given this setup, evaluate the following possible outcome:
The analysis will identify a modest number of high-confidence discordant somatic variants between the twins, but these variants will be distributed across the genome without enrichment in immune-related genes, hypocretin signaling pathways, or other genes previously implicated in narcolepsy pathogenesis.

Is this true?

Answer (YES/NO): NO